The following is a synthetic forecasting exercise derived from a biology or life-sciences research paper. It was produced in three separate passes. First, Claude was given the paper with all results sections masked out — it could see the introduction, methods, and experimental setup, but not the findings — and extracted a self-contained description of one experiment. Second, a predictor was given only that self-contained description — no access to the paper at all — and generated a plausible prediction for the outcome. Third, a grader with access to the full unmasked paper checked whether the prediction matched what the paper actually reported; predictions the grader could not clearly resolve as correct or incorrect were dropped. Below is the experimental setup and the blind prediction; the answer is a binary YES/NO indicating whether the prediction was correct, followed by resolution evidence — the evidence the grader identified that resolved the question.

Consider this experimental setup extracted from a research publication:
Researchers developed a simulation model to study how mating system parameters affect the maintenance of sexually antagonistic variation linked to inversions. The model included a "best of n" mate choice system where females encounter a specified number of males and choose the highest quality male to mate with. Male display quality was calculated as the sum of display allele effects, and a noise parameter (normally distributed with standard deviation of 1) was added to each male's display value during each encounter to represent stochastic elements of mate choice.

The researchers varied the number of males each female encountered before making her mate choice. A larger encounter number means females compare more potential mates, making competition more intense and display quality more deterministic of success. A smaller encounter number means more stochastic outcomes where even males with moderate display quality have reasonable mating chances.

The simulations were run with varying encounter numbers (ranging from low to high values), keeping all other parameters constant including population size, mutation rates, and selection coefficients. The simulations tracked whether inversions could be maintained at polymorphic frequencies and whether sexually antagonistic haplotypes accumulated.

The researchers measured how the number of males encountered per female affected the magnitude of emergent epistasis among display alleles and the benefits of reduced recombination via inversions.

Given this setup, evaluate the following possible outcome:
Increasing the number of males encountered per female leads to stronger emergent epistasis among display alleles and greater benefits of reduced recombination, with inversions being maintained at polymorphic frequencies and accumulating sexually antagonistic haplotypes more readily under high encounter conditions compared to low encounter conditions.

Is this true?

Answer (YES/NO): NO